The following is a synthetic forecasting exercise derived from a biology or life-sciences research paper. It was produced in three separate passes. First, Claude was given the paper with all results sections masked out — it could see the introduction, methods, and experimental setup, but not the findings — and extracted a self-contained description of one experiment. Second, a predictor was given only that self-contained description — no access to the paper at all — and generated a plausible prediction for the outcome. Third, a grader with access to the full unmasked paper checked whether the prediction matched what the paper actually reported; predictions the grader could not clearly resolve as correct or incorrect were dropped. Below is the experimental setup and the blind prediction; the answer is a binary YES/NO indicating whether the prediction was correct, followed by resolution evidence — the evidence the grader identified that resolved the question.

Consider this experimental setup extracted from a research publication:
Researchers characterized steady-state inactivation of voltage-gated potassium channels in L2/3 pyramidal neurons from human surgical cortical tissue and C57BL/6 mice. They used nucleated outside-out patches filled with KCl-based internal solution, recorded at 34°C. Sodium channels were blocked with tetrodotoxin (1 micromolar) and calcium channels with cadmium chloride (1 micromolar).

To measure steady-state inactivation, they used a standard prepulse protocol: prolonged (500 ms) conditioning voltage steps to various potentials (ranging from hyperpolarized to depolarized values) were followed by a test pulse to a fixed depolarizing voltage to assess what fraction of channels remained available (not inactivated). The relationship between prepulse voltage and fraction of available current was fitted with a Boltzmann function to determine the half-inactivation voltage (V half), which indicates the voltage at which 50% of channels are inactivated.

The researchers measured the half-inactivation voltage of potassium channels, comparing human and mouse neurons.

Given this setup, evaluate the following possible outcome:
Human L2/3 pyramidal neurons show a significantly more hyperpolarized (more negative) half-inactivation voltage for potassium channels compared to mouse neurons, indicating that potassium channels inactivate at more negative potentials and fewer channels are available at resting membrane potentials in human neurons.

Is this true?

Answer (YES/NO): NO